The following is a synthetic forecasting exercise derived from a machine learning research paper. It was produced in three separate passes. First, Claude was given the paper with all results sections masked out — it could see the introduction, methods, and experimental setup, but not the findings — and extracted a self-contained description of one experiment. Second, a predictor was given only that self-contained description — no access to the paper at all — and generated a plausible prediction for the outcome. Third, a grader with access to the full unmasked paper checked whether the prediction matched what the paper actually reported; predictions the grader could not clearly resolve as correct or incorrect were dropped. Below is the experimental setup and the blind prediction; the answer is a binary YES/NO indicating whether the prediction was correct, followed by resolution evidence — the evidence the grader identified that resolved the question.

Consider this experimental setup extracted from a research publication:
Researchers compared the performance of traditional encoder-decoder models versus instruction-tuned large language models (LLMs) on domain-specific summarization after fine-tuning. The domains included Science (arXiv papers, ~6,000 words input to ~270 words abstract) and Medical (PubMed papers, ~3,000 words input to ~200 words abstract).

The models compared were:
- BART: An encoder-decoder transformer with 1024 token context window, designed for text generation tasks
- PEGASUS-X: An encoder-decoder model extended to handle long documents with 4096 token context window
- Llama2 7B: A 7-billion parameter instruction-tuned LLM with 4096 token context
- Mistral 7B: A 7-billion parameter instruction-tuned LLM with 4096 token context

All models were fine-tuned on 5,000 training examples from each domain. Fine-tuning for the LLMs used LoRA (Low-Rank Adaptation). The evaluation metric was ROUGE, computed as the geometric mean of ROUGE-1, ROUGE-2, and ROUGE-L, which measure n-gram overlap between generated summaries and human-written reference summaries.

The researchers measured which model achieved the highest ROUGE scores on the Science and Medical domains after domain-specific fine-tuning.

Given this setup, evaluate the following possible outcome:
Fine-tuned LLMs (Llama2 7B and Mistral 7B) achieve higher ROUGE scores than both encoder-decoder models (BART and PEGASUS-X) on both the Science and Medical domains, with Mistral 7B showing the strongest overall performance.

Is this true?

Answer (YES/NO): NO